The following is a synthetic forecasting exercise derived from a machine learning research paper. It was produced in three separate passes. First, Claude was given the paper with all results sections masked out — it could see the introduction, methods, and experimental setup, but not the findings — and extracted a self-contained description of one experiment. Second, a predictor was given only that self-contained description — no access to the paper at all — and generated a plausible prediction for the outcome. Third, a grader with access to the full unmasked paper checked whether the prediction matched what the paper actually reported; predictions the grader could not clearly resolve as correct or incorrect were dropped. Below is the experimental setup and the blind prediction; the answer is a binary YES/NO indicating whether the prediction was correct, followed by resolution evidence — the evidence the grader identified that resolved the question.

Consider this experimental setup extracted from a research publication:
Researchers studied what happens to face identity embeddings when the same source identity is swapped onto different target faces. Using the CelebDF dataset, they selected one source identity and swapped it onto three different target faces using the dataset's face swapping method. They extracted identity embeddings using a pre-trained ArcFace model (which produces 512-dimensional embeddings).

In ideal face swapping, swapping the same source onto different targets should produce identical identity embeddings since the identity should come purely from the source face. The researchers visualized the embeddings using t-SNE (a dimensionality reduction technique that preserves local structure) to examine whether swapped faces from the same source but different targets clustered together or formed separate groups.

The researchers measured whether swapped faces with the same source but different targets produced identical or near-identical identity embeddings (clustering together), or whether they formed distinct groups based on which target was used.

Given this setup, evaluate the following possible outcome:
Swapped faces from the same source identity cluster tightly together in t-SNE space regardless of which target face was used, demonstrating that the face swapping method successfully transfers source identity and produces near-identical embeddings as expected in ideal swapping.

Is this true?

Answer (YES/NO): NO